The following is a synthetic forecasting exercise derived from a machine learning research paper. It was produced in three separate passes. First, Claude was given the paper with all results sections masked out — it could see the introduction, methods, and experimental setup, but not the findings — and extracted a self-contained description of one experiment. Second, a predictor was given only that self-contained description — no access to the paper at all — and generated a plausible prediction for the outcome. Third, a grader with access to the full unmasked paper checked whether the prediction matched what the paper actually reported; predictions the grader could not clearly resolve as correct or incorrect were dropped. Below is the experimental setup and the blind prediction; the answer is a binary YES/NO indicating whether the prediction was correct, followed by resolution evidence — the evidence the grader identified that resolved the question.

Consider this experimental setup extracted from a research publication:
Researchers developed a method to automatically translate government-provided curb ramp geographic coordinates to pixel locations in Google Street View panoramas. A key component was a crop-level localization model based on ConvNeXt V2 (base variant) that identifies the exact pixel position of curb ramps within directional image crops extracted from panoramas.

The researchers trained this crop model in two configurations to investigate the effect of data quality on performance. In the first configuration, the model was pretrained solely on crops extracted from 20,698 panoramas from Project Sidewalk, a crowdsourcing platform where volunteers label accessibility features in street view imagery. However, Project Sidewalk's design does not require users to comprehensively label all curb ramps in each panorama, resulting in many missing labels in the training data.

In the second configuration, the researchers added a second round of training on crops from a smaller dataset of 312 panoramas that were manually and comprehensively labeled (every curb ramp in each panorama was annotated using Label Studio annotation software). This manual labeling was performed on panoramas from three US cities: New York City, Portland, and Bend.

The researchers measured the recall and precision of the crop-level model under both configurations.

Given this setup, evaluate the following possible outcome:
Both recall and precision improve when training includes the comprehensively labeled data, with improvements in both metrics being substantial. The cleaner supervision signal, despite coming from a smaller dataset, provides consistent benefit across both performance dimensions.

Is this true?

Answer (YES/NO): YES